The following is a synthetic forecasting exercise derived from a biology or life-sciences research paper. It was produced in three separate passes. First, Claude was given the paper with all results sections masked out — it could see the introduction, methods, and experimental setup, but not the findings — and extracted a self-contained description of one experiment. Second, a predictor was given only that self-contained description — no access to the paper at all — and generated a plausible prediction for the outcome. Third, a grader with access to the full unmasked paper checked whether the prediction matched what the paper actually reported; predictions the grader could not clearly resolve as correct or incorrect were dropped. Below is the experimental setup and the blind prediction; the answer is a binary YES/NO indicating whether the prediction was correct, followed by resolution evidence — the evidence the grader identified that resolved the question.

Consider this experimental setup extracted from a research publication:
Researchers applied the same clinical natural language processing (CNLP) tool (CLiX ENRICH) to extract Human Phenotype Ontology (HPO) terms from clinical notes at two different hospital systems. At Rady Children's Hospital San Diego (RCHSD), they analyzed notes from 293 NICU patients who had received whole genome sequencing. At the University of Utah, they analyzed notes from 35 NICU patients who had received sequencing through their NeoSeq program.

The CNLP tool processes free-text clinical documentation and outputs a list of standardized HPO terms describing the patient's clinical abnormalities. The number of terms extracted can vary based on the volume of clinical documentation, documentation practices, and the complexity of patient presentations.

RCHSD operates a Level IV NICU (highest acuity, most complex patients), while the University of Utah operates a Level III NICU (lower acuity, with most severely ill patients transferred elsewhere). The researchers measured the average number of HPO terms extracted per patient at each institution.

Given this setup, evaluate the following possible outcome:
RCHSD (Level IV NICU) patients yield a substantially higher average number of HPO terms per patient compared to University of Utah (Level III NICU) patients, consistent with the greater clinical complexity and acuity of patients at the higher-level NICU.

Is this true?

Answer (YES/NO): YES